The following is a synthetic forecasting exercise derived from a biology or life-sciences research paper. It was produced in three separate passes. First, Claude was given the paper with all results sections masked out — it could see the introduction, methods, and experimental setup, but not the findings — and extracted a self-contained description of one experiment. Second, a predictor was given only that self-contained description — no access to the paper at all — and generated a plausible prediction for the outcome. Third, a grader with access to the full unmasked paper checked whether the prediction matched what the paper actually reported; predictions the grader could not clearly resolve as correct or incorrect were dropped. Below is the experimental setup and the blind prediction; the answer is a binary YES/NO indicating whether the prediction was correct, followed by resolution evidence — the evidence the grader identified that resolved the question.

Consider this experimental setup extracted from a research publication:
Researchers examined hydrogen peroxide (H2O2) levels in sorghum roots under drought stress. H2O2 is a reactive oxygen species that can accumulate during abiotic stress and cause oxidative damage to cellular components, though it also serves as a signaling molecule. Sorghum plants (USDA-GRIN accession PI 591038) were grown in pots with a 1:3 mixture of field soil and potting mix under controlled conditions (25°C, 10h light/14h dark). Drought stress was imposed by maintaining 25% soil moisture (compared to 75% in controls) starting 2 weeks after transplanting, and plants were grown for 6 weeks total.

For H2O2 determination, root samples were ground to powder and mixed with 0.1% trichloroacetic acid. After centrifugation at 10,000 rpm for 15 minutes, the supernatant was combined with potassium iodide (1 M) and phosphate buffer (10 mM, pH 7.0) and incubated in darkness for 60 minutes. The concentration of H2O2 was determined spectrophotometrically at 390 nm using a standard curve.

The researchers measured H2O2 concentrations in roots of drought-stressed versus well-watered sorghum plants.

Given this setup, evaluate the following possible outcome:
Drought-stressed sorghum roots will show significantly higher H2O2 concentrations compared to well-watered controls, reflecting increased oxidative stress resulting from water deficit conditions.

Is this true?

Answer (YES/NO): YES